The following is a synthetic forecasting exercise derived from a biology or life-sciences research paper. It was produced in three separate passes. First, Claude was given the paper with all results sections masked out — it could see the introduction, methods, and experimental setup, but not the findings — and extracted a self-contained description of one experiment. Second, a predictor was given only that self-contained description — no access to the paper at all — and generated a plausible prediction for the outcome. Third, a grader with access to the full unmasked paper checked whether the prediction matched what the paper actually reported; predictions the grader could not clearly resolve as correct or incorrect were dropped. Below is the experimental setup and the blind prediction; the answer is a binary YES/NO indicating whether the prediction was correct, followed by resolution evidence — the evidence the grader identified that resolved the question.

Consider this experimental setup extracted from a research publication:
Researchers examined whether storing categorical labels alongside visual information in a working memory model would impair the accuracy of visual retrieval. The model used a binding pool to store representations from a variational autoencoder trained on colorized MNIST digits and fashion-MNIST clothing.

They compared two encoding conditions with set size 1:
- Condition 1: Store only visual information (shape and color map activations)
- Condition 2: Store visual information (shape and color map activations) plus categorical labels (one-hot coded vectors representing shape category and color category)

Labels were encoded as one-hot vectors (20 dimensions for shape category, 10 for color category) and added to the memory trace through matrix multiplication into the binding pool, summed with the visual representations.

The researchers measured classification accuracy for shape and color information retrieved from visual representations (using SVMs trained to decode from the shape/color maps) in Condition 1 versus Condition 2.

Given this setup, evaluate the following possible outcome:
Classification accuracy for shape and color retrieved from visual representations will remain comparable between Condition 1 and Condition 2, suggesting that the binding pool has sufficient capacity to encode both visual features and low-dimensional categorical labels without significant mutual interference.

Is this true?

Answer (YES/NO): YES